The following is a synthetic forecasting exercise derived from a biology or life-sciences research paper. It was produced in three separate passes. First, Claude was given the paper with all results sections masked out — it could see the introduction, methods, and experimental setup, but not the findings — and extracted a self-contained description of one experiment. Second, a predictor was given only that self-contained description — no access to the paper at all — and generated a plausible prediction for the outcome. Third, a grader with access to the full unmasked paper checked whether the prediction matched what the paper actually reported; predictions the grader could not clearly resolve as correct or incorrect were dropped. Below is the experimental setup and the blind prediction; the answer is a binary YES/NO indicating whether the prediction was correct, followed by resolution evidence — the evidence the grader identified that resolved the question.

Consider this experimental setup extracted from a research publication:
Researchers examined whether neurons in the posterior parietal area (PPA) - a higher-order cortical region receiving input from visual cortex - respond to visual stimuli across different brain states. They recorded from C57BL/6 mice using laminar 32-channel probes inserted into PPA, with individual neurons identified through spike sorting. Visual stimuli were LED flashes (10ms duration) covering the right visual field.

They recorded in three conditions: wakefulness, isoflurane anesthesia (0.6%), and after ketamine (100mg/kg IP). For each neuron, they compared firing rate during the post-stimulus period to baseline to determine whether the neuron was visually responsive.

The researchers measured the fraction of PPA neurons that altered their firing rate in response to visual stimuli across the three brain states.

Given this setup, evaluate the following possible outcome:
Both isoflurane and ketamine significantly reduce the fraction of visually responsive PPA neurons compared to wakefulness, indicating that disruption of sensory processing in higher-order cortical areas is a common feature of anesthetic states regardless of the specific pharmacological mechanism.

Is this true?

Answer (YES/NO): NO